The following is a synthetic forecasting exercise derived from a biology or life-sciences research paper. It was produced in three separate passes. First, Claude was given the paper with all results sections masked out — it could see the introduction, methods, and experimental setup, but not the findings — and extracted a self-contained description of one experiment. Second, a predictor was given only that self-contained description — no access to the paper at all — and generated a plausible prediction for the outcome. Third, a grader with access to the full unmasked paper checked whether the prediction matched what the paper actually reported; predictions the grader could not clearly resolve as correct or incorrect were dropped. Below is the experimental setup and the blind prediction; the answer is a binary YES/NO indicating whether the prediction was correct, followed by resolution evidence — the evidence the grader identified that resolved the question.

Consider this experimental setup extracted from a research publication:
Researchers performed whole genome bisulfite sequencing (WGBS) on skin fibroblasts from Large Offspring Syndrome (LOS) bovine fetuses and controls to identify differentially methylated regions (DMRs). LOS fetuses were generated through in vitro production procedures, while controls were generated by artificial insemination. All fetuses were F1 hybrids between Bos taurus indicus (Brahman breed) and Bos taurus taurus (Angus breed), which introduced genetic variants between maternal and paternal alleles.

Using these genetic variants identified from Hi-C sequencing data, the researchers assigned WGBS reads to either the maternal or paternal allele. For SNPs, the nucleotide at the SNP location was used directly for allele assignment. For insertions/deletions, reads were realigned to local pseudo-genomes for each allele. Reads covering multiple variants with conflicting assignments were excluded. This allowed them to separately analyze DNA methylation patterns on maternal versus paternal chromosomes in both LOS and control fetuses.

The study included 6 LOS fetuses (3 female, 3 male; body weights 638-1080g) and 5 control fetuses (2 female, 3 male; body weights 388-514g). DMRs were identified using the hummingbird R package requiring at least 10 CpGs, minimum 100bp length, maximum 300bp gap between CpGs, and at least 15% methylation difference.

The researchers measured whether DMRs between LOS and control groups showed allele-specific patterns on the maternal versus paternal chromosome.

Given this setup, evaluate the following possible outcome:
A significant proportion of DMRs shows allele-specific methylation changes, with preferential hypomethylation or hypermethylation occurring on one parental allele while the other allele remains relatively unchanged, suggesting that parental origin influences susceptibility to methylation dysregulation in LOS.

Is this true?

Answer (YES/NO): YES